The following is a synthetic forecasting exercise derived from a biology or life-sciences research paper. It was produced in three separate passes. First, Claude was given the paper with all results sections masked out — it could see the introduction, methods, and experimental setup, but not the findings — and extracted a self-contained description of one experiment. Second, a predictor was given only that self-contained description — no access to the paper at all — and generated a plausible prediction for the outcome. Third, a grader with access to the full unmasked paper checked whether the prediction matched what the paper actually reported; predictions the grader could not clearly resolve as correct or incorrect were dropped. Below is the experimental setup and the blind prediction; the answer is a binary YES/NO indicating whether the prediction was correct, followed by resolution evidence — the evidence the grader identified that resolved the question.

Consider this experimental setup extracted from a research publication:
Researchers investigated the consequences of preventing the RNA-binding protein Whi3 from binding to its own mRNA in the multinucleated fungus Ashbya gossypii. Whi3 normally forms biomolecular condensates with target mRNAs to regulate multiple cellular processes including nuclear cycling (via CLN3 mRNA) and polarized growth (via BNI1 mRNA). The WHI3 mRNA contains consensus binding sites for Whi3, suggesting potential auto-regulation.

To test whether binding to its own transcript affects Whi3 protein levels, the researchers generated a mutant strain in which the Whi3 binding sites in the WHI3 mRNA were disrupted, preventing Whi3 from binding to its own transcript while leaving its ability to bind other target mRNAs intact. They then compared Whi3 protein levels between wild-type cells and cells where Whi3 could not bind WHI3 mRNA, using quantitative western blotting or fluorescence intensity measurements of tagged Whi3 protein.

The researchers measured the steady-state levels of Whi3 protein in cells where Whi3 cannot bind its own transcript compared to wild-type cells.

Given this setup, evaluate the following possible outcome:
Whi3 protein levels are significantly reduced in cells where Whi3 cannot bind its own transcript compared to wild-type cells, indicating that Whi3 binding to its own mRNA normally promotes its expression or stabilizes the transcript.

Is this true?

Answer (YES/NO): YES